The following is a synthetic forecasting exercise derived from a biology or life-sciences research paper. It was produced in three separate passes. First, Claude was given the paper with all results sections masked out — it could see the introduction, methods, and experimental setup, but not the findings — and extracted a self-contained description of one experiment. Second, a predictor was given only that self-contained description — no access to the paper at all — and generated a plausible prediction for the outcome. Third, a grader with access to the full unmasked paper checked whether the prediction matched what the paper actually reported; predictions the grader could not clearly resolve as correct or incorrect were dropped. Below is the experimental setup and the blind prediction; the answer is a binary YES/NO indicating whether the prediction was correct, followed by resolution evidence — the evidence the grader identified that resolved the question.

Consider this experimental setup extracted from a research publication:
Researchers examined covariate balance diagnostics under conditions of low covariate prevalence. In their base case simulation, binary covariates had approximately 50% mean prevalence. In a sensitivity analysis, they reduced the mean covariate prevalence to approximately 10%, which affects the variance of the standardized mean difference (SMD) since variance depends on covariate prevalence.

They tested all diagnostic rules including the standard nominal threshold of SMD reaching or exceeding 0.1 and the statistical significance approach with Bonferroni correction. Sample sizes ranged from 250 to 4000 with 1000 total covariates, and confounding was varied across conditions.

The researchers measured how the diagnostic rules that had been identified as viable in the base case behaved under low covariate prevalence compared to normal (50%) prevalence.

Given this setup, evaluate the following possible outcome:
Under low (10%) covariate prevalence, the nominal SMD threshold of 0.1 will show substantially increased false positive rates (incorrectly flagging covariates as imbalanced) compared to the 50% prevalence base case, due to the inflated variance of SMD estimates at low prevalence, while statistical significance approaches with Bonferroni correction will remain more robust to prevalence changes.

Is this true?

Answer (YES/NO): NO